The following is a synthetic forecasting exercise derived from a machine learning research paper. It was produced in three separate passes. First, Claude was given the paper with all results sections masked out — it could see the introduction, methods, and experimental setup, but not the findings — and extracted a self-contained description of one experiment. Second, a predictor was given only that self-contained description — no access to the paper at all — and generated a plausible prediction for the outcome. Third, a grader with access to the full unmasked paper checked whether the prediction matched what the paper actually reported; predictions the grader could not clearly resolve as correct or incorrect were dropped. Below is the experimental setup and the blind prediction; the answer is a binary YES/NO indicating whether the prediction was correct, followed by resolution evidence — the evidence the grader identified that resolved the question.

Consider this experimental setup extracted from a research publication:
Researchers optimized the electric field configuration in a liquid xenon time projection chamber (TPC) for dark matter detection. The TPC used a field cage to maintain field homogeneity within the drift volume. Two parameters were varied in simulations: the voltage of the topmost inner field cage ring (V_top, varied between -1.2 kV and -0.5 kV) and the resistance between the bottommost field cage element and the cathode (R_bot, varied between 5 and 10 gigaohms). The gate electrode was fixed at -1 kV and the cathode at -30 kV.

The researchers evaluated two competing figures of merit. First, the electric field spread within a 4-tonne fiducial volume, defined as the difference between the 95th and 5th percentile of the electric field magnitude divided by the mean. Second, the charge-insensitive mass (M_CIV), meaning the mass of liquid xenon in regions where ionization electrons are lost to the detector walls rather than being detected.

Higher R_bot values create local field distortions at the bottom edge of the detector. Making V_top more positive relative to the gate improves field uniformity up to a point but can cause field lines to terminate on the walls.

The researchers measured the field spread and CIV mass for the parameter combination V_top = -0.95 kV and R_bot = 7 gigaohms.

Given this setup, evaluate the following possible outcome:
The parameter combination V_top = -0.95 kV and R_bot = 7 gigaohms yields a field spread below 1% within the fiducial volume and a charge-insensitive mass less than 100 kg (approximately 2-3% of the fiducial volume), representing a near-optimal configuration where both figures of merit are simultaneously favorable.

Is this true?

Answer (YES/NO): NO